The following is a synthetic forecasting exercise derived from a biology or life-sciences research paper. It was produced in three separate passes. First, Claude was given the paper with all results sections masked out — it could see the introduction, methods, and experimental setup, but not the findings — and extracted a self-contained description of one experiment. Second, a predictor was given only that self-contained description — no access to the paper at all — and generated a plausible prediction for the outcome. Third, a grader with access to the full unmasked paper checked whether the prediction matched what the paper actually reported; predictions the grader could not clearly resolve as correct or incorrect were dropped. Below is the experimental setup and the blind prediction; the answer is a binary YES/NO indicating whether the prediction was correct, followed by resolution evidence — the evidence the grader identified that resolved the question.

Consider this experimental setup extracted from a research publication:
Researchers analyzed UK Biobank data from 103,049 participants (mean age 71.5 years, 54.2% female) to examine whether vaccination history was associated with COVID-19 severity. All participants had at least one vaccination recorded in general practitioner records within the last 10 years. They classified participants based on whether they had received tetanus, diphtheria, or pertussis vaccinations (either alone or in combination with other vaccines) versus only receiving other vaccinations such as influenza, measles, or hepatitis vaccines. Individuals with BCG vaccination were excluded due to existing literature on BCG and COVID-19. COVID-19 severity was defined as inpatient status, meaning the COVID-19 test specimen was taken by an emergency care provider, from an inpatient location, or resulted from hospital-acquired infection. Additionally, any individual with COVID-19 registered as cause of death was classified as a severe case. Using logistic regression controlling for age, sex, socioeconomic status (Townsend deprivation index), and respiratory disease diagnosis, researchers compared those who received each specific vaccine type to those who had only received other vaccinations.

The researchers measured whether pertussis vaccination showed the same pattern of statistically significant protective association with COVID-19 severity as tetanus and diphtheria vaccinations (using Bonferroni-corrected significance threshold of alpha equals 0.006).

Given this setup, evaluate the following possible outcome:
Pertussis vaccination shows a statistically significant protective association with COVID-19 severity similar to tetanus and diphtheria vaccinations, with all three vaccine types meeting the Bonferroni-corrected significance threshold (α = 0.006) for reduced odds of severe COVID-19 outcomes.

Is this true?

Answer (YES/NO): NO